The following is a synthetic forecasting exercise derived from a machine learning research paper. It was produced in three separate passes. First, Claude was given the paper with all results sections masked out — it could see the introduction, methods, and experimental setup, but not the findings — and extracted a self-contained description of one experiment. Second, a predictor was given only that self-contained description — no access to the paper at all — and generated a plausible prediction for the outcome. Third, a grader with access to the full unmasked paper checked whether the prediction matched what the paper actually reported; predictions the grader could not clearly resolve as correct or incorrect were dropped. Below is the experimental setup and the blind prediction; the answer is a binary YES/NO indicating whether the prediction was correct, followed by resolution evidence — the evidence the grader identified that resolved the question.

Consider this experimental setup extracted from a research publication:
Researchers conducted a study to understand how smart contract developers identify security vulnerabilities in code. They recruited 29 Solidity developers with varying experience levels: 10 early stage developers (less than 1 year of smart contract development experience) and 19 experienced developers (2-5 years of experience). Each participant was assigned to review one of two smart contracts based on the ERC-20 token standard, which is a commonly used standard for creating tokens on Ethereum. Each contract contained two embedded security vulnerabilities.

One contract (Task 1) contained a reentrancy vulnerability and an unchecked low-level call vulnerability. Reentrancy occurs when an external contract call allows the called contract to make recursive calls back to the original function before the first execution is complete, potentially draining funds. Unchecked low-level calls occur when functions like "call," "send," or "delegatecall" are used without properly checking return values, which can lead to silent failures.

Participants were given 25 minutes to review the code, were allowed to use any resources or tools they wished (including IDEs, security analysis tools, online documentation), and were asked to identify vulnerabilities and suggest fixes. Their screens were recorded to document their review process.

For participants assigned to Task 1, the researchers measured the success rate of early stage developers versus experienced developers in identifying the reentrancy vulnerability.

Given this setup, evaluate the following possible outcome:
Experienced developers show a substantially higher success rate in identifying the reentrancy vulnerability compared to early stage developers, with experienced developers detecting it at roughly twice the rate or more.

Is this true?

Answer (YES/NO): YES